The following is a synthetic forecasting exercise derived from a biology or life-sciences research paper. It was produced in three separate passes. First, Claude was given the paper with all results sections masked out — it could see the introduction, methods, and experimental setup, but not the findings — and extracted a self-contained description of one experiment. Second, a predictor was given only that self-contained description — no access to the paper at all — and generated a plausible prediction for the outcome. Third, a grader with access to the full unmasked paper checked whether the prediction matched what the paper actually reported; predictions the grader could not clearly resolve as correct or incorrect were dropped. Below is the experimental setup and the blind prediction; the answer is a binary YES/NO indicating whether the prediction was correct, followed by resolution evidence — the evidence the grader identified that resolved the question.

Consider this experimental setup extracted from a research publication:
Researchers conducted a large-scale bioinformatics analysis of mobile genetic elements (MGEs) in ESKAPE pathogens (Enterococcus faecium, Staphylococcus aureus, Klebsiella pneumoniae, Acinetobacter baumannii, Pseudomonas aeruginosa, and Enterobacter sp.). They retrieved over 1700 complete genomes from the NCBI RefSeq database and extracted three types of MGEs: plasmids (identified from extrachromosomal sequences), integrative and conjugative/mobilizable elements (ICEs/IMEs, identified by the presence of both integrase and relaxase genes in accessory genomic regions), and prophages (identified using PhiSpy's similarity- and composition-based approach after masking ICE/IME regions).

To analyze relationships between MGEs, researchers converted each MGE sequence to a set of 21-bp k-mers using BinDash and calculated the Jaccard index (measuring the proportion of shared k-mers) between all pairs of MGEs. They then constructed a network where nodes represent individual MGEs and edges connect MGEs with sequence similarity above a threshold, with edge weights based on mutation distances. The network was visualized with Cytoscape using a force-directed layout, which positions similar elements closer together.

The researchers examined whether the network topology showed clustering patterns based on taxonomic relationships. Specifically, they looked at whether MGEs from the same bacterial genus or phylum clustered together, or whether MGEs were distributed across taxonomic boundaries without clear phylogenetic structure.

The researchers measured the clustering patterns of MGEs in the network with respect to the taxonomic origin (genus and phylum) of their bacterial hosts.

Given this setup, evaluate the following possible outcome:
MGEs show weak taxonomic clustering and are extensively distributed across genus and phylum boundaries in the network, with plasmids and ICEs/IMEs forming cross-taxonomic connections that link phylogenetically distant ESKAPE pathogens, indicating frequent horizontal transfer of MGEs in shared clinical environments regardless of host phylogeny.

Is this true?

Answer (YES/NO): NO